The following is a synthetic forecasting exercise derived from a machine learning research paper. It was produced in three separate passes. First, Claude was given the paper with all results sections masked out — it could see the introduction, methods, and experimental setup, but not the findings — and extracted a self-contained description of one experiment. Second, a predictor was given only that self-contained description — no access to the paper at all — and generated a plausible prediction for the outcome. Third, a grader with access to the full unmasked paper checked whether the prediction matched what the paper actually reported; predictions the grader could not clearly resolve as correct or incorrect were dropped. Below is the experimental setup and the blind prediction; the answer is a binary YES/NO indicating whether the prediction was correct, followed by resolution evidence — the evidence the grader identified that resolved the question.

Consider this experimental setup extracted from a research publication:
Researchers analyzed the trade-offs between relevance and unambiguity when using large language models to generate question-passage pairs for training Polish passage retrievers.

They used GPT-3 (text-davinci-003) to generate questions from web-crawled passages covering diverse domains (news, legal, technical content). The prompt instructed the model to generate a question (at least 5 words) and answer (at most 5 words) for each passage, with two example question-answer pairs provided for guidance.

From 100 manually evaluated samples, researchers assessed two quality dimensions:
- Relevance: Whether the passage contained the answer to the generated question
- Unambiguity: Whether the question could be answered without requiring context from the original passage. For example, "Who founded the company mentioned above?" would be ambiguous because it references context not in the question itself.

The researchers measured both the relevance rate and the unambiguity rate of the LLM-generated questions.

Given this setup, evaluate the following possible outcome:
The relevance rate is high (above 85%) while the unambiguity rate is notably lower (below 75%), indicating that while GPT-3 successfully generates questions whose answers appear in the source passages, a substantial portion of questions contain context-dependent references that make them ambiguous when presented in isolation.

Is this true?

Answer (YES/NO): YES